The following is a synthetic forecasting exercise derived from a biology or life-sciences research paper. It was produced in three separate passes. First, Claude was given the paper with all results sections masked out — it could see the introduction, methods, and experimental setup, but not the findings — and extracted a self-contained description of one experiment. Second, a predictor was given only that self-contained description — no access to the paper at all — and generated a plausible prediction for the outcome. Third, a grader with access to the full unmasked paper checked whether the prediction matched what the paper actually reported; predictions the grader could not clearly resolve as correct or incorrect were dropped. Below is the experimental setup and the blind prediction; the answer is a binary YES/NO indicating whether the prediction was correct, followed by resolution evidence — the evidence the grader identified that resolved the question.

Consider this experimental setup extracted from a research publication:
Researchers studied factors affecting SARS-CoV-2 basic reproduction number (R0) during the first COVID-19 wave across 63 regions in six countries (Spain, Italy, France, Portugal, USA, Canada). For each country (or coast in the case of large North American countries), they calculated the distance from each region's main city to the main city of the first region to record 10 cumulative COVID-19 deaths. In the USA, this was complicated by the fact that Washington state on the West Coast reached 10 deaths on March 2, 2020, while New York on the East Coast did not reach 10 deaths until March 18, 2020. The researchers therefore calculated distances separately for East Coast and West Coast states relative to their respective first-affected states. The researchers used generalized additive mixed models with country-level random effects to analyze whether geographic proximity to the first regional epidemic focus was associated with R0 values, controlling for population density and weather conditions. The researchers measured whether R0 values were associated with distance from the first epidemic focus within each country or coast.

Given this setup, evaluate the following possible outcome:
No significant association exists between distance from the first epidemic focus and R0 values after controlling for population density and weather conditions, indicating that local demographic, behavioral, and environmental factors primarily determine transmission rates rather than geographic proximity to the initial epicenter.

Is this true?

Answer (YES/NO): NO